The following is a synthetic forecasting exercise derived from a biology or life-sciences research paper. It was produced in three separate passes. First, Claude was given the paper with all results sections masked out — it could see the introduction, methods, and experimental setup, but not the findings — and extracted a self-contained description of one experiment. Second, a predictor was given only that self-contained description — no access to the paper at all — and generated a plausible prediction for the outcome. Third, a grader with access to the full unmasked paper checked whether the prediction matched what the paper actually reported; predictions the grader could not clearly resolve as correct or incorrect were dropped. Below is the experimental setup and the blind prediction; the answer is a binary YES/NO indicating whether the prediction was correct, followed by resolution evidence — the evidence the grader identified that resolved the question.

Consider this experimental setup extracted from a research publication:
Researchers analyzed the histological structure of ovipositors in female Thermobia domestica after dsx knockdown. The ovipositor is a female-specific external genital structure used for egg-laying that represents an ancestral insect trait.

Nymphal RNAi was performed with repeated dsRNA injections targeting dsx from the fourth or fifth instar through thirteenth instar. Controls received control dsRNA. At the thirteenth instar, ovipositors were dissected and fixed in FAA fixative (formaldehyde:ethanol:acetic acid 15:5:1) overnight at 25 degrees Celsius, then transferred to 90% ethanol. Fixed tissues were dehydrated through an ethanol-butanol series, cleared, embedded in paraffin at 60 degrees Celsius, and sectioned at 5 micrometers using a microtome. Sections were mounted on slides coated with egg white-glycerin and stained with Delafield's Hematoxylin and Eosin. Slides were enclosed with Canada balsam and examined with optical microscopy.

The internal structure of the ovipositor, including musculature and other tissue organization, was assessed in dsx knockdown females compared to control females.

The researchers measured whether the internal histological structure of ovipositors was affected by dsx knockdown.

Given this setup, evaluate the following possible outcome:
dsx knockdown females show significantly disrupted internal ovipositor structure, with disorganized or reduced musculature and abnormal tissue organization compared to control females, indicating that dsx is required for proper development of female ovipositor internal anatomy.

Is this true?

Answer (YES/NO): NO